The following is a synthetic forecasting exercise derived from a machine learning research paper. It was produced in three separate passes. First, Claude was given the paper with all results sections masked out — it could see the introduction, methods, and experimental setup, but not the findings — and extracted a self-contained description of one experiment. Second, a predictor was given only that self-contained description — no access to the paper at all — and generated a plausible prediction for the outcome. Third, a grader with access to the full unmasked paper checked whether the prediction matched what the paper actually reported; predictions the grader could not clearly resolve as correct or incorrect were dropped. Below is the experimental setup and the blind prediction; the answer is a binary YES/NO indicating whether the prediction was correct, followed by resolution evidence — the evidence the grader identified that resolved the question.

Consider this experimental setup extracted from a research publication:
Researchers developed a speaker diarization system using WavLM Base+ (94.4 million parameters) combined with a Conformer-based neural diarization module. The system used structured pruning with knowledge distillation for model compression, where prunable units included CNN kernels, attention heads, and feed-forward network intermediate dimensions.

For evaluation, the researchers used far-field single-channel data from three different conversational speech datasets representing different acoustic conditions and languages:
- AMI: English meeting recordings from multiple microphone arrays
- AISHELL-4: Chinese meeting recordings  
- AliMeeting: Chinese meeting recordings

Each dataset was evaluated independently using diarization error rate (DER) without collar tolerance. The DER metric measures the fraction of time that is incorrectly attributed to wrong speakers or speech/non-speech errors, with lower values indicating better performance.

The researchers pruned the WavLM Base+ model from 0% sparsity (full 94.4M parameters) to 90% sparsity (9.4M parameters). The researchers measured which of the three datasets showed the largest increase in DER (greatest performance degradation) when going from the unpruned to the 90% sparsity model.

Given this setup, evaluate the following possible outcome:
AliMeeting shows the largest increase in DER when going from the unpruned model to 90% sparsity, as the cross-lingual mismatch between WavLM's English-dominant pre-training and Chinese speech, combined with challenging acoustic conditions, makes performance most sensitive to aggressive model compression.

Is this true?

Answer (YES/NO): NO